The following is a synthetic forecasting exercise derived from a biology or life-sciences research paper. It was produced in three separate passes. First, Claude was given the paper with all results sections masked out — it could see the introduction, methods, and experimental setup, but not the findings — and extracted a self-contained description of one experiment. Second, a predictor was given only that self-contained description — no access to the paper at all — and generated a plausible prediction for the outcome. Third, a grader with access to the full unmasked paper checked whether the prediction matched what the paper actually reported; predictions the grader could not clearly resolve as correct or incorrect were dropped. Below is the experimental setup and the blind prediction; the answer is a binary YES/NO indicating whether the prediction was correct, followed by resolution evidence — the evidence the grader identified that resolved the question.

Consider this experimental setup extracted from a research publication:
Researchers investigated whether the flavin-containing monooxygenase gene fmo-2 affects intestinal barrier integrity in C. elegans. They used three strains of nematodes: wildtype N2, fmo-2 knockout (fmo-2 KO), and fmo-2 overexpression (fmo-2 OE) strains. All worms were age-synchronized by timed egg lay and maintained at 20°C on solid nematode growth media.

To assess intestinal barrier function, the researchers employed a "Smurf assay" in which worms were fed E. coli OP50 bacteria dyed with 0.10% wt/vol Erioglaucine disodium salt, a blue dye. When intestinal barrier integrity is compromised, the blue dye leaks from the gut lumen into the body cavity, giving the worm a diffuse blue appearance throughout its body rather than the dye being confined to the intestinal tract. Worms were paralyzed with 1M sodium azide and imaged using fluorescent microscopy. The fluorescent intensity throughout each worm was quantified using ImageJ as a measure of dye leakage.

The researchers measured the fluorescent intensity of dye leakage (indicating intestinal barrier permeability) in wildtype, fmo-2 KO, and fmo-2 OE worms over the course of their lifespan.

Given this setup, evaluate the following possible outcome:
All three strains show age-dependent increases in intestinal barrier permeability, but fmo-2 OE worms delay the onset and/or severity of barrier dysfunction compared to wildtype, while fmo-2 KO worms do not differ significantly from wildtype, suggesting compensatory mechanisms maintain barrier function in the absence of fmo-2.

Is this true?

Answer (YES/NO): NO